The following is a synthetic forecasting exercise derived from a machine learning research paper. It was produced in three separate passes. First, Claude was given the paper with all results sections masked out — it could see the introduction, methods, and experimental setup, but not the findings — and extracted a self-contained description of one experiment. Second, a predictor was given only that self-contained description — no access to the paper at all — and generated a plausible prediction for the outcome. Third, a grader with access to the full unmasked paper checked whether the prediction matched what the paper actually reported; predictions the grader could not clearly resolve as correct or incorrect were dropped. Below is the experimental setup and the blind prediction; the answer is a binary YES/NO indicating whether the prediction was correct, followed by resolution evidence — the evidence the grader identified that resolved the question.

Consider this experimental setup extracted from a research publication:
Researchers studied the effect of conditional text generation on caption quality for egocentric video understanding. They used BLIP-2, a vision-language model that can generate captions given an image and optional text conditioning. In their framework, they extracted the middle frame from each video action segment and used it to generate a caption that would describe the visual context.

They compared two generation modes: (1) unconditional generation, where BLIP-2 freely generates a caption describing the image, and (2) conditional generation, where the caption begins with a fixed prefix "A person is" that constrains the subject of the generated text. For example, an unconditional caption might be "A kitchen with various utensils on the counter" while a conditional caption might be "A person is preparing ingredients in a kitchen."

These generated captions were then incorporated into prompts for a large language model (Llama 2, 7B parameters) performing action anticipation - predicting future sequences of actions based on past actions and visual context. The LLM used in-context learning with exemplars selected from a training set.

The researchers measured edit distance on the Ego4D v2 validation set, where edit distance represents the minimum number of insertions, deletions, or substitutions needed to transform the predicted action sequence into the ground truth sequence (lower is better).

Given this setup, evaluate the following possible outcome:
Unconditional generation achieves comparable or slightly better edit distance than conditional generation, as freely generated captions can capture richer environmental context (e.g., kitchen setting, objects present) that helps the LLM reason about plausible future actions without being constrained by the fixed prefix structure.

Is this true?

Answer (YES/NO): NO